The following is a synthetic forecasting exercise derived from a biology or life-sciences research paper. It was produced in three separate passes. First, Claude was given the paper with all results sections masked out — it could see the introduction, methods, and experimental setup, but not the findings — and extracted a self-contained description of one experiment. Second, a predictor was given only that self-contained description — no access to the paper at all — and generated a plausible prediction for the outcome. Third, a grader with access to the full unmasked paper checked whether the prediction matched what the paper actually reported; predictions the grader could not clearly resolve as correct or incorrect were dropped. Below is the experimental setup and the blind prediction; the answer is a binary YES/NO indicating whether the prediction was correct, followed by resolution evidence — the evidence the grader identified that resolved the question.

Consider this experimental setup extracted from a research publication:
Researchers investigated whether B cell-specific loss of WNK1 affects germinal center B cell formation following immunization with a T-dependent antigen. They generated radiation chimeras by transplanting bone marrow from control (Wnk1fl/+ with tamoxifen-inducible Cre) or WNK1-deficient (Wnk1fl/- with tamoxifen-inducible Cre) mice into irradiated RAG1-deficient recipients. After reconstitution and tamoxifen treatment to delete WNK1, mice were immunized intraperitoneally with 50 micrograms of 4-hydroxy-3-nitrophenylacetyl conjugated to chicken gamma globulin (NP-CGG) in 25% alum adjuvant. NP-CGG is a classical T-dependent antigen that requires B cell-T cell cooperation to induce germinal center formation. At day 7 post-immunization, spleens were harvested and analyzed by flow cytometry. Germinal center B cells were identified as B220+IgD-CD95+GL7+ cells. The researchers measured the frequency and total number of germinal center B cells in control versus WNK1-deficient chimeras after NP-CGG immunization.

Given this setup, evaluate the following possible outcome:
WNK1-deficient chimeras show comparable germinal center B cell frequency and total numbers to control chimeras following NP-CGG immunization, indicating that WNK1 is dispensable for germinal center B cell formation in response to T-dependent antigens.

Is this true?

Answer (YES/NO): NO